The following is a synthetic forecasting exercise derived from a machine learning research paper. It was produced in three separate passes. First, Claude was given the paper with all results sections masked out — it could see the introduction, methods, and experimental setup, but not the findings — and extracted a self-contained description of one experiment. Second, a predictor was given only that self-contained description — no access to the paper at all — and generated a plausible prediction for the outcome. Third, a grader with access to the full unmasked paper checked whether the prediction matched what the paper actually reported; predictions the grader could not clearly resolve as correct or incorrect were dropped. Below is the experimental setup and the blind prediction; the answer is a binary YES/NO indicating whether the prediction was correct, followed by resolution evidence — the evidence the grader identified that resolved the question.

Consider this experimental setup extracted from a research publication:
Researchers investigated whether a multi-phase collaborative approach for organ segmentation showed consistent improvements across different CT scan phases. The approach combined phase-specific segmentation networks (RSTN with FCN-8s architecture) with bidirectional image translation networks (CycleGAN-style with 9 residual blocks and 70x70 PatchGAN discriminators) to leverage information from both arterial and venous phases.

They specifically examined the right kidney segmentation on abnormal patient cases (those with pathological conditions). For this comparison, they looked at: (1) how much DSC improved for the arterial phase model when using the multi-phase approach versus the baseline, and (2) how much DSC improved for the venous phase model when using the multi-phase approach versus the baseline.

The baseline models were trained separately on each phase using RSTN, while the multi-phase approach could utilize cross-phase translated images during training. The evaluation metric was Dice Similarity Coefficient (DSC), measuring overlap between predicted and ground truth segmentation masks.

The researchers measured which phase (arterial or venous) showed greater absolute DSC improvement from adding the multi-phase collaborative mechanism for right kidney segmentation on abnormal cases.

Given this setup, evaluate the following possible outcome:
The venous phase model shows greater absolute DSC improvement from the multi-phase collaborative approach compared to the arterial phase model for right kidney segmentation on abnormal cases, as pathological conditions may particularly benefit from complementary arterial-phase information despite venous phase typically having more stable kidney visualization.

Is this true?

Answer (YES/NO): YES